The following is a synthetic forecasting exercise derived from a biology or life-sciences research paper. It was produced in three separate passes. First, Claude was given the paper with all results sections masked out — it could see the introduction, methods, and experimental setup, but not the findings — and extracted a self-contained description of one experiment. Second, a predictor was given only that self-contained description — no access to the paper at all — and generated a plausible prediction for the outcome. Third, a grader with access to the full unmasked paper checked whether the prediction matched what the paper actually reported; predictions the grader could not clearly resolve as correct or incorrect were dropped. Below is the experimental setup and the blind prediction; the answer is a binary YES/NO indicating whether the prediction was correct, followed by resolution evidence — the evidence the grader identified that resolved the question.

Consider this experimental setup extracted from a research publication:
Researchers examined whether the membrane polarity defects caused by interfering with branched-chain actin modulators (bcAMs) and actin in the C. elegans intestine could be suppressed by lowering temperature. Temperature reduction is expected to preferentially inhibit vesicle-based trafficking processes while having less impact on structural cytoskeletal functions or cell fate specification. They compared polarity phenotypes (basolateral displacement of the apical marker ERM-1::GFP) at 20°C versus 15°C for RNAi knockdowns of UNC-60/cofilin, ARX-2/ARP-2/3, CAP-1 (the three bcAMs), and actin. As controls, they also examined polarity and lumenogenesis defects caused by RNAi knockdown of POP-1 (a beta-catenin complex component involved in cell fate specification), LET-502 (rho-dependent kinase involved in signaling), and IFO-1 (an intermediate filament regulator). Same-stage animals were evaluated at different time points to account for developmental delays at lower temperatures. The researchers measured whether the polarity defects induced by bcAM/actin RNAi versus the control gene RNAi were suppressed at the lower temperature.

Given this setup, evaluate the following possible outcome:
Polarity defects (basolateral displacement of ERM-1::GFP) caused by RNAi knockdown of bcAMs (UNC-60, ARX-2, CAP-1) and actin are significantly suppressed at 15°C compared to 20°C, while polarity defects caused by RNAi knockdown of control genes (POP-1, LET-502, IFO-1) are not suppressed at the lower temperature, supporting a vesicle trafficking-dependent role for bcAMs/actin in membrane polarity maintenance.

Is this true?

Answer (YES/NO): YES